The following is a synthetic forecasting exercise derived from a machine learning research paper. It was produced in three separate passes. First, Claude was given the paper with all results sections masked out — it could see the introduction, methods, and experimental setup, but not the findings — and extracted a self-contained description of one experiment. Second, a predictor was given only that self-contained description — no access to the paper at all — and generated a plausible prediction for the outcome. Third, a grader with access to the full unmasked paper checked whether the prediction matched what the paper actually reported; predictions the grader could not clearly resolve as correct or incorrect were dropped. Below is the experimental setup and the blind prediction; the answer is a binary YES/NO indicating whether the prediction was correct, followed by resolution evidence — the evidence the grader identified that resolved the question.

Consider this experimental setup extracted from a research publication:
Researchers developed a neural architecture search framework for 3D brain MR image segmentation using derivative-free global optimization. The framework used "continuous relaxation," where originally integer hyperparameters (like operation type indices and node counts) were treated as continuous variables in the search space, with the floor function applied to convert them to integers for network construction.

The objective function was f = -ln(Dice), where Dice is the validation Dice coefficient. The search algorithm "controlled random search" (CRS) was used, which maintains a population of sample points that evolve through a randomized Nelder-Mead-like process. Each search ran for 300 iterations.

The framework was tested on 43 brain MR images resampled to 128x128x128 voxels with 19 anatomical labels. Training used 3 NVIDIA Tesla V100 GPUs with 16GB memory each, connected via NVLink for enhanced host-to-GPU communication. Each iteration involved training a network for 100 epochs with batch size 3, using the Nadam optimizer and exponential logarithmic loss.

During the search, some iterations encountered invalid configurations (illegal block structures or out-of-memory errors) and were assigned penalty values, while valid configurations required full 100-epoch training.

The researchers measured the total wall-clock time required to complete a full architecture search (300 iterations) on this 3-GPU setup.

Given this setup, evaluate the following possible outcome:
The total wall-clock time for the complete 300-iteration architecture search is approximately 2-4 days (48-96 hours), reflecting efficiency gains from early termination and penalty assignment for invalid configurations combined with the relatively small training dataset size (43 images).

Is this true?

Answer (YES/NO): NO